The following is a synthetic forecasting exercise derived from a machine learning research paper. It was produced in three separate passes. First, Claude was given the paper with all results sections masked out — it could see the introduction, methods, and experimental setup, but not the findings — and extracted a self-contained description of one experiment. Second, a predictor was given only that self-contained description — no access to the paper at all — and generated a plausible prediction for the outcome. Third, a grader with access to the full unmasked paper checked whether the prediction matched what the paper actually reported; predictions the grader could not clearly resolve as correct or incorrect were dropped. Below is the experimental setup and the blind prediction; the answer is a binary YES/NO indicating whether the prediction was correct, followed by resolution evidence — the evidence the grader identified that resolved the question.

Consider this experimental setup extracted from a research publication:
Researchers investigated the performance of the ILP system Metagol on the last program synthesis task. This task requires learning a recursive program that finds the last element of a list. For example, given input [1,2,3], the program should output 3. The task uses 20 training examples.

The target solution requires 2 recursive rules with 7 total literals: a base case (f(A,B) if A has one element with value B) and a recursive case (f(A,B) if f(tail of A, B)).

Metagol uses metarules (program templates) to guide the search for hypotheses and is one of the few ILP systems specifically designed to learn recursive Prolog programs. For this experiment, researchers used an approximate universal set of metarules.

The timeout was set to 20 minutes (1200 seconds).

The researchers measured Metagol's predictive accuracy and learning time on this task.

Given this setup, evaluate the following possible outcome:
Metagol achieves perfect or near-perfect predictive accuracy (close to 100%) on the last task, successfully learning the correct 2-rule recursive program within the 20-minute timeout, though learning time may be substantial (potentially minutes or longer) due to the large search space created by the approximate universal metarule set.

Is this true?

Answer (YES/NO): NO